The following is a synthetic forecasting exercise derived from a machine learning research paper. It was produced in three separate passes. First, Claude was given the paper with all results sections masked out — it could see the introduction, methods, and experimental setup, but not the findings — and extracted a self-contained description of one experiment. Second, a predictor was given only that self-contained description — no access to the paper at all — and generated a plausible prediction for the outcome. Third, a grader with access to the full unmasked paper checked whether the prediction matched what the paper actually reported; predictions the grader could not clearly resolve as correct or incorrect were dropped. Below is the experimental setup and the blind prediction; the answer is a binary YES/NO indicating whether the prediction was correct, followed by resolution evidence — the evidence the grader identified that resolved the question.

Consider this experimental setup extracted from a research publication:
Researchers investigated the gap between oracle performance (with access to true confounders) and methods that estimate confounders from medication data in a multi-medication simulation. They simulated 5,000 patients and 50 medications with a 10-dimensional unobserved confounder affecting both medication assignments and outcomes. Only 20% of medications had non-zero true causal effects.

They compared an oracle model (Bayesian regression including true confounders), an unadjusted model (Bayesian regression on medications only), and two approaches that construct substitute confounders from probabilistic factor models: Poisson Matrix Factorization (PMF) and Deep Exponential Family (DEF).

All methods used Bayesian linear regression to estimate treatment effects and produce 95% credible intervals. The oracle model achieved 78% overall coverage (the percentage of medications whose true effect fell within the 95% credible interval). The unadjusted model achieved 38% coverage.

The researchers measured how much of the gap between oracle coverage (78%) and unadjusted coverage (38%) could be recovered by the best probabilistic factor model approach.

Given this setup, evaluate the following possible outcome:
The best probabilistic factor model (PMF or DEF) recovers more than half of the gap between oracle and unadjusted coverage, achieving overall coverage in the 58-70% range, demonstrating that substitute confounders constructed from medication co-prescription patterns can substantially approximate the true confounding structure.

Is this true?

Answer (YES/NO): NO